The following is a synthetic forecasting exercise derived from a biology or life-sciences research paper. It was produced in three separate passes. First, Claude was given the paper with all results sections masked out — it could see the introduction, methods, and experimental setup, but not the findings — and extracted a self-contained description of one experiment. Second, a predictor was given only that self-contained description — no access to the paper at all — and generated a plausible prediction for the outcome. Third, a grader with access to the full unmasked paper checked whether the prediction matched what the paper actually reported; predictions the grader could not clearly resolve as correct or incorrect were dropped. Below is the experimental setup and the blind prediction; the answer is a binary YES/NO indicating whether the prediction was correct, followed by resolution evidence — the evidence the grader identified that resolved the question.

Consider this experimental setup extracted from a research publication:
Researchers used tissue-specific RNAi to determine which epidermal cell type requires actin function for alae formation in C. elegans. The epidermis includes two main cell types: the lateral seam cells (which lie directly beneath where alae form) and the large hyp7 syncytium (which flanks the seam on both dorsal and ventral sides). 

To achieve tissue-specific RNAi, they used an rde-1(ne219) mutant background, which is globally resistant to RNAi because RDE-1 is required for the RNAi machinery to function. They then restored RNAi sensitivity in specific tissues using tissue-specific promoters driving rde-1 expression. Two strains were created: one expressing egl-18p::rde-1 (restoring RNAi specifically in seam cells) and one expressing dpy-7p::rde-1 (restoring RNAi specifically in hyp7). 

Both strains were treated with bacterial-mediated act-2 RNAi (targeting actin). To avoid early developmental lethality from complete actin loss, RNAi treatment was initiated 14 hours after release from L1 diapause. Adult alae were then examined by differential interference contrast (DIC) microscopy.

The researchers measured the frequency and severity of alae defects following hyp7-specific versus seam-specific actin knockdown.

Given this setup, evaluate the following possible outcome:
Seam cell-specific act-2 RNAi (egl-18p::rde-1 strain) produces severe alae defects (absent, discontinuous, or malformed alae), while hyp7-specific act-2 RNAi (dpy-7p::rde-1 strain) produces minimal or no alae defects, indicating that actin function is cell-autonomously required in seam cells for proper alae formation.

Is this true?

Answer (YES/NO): NO